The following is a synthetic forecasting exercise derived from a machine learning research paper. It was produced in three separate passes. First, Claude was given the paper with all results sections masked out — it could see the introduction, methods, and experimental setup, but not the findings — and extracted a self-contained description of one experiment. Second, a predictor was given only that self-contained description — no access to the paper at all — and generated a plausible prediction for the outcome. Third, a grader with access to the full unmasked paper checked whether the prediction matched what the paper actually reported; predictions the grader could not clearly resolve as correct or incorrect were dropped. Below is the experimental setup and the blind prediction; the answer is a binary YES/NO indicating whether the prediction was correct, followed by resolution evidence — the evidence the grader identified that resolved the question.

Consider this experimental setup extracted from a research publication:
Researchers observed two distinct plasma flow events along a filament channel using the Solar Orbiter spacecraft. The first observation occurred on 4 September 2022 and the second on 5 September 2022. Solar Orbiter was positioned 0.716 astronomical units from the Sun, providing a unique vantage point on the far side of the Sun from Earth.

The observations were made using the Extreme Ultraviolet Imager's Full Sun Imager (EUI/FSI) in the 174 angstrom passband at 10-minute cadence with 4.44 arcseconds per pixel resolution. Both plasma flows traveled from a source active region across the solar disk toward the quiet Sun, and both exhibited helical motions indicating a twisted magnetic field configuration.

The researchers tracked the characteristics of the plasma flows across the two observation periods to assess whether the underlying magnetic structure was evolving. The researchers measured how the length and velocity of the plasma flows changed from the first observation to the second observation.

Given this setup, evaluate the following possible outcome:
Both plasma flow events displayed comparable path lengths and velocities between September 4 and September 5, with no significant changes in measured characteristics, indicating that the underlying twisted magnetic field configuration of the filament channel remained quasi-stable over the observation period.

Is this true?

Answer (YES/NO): NO